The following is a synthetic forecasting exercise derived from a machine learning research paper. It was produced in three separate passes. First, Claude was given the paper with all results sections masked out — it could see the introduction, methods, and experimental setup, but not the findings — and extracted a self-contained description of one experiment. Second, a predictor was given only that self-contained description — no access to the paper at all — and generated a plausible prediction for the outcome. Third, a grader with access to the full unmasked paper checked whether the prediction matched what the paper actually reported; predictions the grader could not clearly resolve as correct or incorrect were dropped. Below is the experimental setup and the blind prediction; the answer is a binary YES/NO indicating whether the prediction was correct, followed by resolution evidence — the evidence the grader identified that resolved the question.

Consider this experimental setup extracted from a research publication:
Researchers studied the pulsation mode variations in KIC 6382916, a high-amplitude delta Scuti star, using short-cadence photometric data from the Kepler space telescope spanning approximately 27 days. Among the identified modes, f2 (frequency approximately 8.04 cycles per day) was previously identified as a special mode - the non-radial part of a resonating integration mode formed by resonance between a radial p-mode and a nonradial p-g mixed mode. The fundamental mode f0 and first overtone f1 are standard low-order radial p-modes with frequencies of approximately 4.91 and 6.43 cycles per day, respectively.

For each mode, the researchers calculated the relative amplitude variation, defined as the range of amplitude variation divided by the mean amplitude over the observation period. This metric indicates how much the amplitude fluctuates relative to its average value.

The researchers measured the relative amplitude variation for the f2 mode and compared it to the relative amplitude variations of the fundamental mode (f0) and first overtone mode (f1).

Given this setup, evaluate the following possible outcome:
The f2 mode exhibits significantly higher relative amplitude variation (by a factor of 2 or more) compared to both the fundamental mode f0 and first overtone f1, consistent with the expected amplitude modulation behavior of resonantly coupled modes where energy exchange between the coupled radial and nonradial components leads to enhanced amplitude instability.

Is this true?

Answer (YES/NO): YES